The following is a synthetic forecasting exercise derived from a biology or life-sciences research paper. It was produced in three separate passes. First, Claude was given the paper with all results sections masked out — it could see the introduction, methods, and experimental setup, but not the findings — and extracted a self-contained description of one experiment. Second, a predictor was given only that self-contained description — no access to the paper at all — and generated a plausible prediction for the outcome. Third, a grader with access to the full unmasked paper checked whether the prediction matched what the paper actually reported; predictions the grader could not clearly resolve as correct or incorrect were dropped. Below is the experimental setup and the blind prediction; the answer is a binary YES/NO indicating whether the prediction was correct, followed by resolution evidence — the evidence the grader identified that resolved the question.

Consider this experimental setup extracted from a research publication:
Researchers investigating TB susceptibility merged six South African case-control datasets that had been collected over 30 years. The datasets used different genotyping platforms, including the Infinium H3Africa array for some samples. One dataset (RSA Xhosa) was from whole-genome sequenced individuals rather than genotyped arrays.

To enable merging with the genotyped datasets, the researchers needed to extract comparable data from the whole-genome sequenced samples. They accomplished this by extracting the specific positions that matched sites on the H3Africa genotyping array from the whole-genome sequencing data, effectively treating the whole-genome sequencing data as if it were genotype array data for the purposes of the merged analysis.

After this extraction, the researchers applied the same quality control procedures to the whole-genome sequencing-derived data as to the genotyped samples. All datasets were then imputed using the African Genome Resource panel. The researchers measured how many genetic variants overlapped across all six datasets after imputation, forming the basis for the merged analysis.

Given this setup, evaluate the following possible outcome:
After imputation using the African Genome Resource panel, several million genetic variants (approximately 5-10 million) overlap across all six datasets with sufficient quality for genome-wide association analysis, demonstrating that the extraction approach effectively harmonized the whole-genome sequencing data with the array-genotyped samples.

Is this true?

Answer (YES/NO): YES